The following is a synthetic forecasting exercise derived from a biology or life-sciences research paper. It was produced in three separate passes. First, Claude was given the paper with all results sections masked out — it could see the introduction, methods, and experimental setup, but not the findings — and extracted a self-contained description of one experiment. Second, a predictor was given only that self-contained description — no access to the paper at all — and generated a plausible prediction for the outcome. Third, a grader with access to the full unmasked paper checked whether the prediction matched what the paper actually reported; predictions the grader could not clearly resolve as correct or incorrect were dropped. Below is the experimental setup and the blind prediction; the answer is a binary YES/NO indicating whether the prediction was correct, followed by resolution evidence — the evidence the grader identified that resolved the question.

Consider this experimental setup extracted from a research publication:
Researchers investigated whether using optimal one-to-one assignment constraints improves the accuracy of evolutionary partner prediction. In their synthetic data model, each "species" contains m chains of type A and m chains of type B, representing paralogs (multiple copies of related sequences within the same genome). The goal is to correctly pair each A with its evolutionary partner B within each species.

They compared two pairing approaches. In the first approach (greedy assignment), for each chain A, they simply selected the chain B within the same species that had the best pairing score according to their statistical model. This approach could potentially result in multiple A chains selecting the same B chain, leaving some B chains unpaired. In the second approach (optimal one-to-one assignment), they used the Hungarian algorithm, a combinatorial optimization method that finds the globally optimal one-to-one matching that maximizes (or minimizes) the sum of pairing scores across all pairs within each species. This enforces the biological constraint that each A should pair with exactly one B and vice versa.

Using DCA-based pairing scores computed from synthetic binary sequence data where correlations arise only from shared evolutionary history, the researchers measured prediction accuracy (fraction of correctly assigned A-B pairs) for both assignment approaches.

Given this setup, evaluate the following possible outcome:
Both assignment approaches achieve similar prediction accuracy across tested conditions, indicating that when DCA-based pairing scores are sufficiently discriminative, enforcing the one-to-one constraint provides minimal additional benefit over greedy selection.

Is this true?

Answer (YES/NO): NO